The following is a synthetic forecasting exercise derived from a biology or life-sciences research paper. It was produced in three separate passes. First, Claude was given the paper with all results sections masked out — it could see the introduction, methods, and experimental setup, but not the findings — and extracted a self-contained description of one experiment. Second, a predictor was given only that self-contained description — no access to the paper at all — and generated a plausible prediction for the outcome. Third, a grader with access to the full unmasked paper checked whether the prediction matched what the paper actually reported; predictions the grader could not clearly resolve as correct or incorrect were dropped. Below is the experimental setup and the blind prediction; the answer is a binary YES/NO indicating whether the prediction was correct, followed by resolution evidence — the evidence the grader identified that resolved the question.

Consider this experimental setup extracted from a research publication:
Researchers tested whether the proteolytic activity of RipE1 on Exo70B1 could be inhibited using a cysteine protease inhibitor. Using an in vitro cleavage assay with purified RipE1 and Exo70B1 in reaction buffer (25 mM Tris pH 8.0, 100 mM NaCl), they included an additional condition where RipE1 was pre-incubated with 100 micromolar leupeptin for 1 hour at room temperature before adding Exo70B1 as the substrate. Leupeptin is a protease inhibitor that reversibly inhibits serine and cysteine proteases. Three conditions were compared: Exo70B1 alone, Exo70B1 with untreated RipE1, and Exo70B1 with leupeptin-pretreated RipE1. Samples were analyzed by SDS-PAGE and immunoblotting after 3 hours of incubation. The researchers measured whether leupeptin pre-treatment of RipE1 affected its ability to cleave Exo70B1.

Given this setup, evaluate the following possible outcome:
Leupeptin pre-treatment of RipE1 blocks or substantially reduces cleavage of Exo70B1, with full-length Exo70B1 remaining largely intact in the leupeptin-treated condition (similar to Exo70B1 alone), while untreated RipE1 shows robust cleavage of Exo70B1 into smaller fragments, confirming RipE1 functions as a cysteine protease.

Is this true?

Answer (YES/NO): YES